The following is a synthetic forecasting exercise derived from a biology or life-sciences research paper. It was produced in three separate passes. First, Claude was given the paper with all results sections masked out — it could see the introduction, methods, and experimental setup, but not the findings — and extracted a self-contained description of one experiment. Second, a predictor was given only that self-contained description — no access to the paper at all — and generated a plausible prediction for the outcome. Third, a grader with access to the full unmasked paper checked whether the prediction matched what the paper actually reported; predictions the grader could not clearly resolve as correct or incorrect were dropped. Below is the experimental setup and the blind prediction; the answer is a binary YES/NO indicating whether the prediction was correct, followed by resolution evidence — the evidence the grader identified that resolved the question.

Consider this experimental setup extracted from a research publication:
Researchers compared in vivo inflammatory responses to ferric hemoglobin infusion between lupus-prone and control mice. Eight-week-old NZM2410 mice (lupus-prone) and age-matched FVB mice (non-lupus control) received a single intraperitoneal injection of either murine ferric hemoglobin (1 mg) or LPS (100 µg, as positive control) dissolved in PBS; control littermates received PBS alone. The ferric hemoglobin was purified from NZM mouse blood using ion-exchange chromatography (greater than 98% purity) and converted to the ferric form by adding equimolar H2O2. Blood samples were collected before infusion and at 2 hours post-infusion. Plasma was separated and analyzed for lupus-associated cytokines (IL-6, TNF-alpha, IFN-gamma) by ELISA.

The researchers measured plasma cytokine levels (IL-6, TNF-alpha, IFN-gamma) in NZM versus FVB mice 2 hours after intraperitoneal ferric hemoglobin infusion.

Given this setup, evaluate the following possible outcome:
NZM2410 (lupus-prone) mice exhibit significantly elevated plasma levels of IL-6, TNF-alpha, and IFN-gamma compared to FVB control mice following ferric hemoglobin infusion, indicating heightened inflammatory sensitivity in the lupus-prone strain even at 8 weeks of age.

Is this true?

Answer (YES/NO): YES